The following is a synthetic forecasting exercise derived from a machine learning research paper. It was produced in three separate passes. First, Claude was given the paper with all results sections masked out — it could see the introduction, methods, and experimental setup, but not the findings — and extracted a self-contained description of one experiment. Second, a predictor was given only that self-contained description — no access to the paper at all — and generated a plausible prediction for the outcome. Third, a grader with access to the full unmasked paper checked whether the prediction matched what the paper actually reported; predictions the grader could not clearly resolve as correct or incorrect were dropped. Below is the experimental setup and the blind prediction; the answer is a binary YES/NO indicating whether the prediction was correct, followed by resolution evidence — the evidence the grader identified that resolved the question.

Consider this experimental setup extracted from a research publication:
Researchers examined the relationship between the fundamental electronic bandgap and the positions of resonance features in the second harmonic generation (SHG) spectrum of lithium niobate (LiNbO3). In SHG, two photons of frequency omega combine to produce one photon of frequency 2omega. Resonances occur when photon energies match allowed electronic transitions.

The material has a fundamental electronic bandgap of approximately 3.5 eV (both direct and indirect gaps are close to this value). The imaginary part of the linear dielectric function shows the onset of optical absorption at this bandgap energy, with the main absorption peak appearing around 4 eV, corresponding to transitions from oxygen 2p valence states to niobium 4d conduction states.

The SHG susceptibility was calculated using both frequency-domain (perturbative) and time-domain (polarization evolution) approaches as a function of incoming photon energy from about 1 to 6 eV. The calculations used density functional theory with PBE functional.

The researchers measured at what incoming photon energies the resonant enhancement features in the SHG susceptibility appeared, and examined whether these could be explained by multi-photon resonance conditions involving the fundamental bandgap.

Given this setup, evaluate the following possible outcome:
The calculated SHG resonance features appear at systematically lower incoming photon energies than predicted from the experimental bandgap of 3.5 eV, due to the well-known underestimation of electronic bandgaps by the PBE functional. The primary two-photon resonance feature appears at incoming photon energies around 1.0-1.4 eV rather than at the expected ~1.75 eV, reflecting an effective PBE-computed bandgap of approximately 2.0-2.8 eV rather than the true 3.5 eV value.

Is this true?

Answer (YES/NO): NO